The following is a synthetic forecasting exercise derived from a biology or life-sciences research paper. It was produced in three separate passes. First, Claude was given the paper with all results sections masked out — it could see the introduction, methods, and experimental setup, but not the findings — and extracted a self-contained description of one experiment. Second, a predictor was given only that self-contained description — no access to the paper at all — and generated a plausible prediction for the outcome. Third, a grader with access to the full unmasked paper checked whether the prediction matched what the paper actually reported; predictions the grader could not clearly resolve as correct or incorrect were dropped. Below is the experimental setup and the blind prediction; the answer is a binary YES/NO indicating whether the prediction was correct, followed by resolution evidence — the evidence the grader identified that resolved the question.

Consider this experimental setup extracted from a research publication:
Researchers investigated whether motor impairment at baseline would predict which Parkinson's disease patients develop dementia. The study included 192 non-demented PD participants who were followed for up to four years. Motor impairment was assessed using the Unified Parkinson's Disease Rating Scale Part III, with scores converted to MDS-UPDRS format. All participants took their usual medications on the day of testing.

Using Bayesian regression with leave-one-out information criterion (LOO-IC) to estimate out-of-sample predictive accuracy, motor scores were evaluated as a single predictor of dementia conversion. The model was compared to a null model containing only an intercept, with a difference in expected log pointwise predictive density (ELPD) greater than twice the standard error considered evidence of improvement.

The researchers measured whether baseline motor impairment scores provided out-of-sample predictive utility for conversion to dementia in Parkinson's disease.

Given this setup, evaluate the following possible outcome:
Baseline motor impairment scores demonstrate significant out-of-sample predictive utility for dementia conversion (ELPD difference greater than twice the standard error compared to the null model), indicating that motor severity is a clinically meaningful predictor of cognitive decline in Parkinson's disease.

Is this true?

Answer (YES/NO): NO